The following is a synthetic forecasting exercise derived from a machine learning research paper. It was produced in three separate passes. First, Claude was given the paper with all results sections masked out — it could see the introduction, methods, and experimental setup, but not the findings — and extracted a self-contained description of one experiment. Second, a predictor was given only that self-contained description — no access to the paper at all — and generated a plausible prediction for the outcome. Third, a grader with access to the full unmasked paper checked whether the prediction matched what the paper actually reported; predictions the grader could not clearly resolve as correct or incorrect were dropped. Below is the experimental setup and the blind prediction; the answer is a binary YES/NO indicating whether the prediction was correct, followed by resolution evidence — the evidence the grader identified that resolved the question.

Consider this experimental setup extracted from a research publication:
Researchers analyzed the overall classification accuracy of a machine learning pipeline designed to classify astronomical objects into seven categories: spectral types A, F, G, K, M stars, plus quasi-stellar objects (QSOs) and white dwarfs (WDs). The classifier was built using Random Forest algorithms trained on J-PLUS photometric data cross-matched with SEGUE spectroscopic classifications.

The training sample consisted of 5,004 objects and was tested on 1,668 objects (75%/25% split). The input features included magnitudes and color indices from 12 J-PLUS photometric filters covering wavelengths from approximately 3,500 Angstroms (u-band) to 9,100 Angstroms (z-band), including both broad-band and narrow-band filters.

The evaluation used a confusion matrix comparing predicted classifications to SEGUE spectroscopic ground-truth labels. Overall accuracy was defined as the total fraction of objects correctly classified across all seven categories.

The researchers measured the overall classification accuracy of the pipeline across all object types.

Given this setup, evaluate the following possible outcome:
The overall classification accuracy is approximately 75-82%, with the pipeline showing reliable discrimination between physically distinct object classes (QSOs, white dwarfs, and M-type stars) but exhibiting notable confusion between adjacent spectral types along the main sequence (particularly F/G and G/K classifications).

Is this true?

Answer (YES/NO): NO